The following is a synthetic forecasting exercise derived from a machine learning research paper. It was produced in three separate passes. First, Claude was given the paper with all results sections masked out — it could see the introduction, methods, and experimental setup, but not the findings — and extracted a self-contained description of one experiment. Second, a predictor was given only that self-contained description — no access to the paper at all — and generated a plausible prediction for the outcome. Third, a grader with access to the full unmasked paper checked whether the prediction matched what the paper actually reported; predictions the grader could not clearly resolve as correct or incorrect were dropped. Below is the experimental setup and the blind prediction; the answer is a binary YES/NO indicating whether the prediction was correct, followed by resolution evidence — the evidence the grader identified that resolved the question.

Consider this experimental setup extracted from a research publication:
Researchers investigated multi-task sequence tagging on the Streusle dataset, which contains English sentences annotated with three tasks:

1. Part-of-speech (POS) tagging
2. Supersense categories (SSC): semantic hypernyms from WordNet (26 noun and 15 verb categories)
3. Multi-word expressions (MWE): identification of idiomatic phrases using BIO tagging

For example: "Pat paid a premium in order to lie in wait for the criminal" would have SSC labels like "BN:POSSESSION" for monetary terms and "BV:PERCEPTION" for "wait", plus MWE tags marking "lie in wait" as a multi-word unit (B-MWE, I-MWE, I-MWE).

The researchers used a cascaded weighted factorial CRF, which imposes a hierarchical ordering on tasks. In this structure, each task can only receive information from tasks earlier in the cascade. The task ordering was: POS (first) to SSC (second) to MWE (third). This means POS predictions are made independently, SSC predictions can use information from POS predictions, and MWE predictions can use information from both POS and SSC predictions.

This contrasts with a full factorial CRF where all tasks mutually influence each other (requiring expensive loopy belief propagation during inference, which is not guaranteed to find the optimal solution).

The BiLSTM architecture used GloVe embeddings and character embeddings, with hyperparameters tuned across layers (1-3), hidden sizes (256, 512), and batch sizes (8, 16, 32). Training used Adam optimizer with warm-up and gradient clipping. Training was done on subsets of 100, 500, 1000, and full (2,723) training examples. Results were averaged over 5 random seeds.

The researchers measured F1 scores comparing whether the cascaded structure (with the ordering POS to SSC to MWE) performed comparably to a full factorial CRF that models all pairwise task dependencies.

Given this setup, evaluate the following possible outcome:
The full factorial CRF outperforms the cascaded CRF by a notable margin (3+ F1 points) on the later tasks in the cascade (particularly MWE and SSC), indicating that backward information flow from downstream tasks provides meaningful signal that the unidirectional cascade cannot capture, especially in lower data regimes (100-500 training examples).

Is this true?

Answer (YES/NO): NO